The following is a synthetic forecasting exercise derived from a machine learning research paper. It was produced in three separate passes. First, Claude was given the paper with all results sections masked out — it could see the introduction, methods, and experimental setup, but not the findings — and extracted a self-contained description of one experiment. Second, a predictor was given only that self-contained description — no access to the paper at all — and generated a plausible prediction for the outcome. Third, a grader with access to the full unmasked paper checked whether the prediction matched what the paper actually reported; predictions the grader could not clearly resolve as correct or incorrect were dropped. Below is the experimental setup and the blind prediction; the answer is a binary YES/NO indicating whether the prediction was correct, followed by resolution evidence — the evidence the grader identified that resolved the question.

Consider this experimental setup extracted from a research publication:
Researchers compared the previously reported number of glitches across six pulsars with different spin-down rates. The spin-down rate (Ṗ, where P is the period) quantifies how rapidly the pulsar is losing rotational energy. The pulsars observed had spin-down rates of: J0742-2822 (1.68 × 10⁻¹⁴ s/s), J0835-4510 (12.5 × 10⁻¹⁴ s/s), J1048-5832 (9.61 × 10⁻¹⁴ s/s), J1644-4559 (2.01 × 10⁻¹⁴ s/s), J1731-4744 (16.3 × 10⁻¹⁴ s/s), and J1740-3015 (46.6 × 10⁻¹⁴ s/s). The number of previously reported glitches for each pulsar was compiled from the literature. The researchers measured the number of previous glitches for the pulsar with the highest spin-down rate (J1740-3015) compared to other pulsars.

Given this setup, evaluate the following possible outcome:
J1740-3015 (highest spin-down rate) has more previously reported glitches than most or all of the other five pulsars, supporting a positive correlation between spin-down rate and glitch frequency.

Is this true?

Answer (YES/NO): YES